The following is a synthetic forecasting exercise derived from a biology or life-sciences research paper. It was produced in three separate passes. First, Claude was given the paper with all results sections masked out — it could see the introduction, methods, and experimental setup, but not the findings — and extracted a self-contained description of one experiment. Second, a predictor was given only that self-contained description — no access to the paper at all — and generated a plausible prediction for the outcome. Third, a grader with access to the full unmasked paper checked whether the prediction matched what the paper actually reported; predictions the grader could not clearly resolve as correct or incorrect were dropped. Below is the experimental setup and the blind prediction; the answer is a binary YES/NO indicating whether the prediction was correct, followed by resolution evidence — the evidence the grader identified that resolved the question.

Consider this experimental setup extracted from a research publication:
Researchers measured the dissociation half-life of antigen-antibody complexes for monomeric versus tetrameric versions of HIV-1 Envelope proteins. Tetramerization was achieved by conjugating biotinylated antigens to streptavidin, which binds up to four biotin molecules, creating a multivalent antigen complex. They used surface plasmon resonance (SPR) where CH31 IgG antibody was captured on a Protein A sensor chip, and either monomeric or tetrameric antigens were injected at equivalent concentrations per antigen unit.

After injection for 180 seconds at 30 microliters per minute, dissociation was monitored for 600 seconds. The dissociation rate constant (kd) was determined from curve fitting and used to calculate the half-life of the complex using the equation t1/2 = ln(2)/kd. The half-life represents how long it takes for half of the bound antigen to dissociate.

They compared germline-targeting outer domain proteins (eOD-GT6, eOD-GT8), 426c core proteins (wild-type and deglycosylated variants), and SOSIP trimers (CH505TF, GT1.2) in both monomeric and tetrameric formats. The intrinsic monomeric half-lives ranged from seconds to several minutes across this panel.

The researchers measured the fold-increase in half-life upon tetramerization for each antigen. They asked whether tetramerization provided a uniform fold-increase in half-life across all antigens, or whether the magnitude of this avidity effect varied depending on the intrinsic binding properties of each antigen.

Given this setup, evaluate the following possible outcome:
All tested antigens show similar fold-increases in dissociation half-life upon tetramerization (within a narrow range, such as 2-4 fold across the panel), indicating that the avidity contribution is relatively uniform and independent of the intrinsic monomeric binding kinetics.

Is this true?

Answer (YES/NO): NO